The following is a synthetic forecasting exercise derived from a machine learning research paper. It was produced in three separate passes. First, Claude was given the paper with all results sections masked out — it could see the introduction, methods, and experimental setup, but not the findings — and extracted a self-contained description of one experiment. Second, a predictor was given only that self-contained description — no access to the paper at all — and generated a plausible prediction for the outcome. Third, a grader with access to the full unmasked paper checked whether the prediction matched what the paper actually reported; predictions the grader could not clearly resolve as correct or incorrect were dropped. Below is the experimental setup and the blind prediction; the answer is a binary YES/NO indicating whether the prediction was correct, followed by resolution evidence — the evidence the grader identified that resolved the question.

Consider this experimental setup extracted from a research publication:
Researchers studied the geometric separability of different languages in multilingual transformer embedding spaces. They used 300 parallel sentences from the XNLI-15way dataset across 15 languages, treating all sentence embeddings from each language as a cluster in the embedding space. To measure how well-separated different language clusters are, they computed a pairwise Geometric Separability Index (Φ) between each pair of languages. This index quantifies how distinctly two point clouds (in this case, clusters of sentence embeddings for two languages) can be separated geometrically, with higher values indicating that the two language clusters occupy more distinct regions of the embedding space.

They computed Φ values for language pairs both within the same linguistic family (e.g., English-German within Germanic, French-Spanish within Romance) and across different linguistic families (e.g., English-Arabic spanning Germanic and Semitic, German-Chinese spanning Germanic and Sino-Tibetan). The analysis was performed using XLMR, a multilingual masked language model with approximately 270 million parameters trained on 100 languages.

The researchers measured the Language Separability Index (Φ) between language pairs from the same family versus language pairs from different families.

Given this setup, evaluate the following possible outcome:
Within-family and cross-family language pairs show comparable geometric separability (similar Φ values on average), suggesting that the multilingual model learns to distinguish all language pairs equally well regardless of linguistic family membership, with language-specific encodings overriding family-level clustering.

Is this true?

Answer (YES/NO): NO